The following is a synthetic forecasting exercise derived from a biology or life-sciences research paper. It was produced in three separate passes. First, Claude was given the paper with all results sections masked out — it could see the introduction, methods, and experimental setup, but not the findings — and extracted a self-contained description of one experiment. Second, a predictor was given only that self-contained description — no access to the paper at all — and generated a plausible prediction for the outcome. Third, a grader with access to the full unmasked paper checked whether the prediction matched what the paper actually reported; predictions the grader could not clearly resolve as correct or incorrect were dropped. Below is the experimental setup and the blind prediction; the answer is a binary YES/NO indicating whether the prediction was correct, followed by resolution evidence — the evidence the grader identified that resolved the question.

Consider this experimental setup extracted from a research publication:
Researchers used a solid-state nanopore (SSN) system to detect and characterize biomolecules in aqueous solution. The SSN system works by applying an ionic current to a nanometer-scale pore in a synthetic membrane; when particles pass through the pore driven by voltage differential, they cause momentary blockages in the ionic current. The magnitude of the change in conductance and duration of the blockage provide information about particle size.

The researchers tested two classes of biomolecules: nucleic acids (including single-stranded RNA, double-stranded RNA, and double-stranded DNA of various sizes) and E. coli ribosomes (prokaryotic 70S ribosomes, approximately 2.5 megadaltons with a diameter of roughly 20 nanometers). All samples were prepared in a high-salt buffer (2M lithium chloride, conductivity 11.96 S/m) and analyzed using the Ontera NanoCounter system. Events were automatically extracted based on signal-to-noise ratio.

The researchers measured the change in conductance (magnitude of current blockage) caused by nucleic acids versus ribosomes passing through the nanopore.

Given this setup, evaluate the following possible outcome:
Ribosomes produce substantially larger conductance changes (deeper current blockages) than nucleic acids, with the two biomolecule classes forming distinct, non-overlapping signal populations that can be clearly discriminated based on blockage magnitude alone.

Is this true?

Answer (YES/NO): NO